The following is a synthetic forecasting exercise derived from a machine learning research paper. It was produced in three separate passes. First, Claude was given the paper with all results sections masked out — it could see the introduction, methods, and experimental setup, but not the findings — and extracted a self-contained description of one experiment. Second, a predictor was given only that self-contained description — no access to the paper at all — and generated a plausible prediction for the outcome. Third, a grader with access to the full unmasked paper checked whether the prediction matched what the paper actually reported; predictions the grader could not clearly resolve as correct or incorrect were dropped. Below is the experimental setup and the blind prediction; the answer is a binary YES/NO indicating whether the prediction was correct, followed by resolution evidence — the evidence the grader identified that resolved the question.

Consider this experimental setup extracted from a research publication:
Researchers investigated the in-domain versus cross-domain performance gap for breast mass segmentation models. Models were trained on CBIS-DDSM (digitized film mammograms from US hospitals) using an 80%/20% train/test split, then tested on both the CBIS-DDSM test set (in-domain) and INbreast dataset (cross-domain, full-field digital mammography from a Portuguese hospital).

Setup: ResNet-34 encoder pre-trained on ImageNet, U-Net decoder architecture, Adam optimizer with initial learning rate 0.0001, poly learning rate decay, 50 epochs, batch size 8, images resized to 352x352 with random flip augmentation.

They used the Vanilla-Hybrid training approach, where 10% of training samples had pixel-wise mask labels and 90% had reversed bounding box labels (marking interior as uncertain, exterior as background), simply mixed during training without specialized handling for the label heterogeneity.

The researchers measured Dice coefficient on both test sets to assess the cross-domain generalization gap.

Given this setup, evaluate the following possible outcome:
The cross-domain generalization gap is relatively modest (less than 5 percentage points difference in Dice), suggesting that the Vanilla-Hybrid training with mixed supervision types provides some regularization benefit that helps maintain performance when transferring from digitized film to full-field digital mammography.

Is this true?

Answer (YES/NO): NO